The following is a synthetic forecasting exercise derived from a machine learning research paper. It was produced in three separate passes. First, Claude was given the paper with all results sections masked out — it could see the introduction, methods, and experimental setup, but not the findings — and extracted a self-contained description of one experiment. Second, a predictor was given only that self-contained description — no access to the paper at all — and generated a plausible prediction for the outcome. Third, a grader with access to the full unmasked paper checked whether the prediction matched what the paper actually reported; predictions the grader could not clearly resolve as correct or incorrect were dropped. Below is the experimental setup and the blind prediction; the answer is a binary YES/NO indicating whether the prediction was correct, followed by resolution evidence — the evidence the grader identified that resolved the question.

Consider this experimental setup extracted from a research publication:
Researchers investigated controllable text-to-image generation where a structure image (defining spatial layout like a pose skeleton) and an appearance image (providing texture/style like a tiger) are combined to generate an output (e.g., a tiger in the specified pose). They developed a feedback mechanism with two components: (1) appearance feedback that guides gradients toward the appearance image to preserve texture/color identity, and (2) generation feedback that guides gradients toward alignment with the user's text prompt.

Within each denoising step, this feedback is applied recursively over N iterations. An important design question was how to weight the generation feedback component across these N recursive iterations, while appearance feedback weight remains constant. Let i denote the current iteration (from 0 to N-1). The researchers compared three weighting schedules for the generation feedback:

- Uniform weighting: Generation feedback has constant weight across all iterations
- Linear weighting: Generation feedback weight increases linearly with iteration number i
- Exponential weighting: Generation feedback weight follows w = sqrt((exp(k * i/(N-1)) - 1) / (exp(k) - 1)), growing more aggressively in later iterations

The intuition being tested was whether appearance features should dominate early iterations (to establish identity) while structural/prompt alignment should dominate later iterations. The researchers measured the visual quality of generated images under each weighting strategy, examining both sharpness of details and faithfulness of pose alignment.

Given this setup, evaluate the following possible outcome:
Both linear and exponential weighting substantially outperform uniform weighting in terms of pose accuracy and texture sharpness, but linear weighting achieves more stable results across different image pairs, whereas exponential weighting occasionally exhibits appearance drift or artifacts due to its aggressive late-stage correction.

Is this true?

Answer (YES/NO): NO